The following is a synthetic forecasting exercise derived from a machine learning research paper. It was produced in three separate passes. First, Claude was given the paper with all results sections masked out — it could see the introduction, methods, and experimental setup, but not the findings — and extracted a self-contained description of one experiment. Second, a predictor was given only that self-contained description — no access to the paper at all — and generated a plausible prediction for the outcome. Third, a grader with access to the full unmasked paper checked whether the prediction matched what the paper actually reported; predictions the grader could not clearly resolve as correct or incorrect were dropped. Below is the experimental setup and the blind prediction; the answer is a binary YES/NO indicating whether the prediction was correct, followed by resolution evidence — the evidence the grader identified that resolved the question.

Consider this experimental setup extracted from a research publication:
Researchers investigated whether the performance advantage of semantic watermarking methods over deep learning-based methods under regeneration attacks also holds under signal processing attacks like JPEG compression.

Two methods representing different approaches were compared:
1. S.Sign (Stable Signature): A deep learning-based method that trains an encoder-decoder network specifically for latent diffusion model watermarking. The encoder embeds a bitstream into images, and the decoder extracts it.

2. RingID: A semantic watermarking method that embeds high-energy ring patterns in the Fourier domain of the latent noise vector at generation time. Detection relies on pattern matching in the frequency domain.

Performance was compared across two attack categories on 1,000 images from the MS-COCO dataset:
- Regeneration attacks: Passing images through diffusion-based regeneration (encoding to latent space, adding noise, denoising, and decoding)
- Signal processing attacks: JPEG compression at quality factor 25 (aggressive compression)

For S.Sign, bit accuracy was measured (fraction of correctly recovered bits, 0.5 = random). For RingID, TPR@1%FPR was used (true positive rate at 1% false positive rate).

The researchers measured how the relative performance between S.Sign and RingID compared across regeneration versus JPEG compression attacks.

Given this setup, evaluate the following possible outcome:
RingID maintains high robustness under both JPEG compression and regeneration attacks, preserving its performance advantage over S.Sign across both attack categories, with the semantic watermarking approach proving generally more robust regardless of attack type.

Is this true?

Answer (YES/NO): YES